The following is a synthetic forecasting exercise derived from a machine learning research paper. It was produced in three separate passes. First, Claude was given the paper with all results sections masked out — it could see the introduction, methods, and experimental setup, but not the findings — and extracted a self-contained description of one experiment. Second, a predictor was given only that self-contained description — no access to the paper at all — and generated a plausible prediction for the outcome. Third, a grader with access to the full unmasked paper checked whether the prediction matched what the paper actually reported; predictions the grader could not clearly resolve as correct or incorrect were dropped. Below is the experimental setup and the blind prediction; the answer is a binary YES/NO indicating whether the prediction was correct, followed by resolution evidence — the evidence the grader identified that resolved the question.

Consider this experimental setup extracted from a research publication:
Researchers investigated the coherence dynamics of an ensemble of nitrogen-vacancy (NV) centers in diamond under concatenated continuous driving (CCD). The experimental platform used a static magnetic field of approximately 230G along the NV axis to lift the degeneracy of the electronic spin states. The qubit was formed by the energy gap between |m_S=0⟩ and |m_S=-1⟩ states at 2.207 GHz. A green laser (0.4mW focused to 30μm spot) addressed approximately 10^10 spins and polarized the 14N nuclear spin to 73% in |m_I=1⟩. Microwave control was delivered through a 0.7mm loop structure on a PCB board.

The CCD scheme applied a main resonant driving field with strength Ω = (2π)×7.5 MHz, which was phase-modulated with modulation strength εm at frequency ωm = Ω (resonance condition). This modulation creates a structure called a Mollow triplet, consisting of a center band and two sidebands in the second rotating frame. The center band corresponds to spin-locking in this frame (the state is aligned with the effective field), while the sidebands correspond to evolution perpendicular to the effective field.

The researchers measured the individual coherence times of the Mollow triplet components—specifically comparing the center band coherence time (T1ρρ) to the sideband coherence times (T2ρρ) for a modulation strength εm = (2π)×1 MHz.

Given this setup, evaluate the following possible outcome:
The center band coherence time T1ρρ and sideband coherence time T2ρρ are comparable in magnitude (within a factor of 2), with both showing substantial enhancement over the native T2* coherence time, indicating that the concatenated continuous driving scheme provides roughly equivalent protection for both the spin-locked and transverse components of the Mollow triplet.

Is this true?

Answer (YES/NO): NO